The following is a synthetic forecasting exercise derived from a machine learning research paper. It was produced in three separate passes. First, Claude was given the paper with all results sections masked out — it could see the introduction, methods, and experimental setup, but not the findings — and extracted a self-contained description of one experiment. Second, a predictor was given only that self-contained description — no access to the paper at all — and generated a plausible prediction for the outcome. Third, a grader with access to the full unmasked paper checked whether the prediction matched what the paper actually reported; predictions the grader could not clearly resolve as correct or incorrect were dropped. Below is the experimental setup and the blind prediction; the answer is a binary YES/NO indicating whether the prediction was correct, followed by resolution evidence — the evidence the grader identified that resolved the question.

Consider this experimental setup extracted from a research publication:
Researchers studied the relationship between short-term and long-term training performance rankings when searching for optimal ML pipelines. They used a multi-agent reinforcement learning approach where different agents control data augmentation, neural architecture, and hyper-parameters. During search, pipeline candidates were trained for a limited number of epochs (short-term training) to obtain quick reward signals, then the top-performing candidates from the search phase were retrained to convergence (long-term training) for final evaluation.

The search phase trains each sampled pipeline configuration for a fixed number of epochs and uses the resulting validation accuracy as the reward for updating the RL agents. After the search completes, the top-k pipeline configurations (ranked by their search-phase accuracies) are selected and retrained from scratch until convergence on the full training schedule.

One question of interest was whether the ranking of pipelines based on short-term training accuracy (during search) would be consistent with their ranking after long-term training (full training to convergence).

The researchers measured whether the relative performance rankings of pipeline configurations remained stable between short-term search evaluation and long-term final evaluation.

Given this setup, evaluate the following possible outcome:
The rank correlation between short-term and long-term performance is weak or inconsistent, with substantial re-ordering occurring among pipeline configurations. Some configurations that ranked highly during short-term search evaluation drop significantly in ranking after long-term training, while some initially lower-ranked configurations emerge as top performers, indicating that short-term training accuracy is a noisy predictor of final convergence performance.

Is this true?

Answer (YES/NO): NO